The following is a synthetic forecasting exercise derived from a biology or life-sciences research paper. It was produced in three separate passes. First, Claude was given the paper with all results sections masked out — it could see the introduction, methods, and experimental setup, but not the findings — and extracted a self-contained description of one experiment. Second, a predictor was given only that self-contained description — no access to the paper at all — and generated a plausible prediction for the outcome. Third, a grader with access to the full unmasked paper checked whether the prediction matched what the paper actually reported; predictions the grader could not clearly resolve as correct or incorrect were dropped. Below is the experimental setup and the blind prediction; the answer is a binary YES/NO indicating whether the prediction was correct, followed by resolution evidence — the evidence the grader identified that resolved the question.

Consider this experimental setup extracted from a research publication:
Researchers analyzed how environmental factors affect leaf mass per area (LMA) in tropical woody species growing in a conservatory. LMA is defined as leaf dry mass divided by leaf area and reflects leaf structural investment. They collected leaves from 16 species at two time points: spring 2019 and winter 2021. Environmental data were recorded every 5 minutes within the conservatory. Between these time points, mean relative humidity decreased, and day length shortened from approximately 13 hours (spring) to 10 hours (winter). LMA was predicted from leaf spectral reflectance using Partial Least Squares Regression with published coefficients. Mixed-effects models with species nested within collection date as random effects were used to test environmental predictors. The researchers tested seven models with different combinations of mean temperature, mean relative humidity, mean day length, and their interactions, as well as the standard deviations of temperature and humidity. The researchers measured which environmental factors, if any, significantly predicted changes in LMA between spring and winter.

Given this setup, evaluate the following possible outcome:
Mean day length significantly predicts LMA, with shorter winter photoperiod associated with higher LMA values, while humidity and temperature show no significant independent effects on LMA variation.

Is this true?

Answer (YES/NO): NO